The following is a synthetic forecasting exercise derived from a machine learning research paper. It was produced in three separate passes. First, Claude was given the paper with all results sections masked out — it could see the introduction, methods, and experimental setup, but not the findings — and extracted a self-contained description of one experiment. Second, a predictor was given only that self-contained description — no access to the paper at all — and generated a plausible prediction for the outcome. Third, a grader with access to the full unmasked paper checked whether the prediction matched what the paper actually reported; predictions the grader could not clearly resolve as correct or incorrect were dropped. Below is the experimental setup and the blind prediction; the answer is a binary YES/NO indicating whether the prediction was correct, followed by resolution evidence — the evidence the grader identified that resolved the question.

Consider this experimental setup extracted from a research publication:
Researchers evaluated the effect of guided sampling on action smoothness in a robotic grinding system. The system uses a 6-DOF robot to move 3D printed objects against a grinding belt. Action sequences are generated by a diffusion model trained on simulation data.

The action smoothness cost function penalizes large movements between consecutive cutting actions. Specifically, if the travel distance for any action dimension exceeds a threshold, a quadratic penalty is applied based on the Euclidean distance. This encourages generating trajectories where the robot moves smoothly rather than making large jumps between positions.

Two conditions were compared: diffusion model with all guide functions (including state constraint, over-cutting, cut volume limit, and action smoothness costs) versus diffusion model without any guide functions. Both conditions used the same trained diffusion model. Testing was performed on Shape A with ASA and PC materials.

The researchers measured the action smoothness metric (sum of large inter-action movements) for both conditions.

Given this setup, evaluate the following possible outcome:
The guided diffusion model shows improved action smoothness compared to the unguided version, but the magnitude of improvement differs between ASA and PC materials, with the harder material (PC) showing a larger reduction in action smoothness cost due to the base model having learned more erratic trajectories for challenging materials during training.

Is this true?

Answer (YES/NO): NO